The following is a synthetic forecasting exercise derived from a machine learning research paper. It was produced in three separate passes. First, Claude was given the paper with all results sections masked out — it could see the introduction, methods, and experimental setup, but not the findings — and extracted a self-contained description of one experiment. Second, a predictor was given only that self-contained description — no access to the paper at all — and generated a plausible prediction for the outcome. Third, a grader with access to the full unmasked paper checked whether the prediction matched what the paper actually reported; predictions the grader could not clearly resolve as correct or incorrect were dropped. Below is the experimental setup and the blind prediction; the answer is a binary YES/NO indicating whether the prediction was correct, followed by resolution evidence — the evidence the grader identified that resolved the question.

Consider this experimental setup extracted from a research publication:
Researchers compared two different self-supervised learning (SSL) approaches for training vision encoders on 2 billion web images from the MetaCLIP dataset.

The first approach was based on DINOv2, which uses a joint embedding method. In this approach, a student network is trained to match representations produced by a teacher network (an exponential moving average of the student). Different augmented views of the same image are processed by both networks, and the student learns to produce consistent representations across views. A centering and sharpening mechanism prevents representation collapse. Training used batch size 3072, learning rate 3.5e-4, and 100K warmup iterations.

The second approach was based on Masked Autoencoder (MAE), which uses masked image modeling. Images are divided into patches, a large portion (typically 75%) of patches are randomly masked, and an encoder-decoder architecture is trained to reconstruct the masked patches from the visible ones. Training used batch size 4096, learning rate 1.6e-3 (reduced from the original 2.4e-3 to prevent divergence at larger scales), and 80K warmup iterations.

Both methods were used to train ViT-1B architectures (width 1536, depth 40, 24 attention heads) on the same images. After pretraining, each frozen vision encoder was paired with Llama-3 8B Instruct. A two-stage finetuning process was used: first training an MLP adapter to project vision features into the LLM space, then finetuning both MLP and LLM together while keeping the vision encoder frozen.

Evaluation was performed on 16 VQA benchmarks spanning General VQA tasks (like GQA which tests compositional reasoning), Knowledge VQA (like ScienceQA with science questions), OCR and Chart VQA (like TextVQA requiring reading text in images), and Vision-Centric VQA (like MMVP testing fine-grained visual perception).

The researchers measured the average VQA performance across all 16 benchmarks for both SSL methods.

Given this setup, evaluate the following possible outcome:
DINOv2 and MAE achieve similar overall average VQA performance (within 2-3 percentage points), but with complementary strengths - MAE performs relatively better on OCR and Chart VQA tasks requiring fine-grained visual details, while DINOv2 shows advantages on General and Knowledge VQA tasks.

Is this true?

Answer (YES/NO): YES